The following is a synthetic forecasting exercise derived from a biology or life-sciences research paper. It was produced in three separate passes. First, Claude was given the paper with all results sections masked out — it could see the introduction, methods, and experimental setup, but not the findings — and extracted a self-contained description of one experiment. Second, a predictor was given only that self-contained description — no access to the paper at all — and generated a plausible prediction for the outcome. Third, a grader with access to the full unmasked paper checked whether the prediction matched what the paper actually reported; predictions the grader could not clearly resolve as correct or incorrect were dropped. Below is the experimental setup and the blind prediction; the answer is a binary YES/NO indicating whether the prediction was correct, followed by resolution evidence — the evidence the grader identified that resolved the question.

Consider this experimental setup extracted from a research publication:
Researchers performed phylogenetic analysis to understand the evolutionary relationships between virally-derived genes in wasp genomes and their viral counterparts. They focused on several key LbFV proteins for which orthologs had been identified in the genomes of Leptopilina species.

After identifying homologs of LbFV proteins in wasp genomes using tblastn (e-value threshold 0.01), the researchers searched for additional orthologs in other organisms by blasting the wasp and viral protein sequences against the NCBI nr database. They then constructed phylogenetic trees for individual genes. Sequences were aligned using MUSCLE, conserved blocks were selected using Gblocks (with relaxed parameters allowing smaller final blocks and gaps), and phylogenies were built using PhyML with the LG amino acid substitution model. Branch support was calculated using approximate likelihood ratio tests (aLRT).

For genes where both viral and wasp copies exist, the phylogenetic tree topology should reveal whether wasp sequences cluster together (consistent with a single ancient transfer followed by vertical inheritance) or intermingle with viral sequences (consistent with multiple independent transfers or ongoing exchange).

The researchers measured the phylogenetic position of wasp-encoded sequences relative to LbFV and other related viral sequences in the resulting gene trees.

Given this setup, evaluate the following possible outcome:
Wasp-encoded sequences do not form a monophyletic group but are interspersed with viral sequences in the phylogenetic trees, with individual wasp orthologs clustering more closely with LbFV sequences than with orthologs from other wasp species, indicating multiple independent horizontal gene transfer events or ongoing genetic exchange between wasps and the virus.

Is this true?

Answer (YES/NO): NO